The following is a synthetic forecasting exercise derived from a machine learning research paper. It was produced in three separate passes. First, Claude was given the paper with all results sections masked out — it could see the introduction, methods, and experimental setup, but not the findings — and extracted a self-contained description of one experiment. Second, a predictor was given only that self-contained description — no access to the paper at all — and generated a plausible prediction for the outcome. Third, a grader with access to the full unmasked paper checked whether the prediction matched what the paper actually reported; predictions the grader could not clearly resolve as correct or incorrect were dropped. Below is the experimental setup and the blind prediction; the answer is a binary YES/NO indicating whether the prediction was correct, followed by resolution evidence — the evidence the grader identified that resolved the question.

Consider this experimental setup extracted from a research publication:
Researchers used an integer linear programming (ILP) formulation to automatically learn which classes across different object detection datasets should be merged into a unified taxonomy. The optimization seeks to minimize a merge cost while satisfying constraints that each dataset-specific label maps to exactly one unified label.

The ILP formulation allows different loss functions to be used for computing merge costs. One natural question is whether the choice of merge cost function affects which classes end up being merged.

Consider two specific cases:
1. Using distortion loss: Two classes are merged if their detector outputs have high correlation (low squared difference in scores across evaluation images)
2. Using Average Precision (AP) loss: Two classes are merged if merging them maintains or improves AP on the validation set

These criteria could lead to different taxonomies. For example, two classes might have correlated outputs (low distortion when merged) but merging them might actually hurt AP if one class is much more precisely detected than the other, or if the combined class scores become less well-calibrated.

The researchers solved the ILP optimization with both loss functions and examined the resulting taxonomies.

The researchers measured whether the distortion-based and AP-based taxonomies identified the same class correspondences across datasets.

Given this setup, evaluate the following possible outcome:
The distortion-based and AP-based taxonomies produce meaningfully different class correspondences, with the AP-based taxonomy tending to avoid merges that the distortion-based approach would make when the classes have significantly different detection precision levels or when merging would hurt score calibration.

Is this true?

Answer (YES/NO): NO